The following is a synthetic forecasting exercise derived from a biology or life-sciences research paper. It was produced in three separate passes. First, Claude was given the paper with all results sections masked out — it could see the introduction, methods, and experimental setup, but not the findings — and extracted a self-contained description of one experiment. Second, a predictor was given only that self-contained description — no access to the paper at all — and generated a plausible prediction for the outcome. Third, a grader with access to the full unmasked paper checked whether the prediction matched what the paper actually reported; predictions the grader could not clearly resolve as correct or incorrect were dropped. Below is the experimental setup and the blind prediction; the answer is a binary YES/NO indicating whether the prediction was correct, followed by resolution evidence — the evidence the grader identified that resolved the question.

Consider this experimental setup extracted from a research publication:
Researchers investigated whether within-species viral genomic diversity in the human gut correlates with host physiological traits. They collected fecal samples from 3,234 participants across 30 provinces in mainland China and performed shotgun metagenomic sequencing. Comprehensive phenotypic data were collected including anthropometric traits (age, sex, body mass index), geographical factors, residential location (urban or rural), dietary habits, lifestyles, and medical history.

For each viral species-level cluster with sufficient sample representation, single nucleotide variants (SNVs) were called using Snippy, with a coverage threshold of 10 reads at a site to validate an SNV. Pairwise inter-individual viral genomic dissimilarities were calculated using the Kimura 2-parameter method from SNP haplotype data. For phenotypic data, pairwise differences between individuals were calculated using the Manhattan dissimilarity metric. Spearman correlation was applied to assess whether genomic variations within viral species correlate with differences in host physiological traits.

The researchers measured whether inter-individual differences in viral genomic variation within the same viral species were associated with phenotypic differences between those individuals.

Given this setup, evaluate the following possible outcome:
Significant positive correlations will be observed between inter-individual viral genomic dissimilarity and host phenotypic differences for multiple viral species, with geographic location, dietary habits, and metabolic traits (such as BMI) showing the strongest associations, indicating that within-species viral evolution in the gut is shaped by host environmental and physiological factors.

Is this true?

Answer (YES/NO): NO